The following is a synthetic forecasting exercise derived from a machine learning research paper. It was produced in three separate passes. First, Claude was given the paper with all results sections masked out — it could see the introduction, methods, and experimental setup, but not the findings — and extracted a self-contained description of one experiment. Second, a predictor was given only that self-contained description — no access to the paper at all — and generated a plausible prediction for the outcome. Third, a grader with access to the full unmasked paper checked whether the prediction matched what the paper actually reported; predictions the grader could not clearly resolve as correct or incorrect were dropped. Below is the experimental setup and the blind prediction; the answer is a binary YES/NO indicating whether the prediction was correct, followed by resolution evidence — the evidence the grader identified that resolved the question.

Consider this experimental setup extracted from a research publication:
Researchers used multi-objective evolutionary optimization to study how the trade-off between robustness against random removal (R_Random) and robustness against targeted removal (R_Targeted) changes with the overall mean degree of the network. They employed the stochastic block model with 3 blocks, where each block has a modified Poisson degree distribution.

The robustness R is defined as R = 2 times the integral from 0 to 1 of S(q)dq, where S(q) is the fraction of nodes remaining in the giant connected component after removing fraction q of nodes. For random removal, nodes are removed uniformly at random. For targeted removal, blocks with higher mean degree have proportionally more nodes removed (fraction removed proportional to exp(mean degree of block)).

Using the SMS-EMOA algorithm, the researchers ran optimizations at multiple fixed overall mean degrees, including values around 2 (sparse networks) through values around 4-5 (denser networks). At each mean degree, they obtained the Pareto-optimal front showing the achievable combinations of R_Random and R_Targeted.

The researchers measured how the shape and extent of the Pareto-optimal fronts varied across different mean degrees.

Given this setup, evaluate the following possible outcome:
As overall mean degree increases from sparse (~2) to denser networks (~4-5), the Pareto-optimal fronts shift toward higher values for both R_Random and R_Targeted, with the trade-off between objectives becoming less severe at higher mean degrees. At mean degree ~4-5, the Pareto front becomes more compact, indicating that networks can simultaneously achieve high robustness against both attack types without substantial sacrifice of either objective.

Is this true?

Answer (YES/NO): YES